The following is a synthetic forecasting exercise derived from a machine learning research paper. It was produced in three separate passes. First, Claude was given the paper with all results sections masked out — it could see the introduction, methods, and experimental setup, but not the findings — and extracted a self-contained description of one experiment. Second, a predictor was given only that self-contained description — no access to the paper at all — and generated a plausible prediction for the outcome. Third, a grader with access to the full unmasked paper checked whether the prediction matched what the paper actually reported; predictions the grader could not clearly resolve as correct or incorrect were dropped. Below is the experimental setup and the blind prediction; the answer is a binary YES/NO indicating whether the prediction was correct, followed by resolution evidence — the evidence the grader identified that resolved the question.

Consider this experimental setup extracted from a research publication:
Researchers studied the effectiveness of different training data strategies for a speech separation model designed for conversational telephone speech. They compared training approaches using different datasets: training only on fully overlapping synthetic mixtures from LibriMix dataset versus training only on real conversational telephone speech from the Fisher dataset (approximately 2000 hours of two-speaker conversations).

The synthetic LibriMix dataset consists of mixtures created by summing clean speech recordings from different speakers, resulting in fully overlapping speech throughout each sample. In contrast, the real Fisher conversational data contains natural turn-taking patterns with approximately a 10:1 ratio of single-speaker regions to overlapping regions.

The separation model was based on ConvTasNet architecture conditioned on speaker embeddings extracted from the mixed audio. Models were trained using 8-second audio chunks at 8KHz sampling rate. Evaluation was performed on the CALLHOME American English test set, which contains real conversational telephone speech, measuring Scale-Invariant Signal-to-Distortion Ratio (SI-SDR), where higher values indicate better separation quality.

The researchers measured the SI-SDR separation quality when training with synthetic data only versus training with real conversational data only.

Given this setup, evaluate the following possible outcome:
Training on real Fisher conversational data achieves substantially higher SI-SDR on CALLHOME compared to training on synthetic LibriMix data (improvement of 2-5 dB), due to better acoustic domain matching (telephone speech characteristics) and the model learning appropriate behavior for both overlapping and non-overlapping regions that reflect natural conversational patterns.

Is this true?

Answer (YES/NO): NO